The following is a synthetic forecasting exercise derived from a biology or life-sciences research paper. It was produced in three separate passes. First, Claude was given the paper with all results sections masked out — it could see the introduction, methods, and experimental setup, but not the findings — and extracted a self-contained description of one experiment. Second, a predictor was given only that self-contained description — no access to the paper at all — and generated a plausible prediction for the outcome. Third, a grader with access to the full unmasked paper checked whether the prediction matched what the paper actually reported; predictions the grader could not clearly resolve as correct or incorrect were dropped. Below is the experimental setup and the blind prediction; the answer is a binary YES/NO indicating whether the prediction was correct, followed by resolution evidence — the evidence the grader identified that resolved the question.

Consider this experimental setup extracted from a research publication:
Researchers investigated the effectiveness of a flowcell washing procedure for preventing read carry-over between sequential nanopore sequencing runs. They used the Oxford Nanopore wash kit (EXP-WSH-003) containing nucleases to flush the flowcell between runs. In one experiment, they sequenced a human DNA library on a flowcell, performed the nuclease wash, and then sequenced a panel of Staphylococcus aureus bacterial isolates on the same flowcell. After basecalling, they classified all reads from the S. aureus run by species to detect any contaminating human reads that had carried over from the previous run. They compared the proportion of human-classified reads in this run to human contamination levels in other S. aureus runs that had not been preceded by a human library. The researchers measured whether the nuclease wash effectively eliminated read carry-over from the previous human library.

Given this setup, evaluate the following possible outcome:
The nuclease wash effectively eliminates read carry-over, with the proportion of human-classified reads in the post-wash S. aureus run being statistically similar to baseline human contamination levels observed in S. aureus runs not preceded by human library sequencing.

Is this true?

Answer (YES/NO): NO